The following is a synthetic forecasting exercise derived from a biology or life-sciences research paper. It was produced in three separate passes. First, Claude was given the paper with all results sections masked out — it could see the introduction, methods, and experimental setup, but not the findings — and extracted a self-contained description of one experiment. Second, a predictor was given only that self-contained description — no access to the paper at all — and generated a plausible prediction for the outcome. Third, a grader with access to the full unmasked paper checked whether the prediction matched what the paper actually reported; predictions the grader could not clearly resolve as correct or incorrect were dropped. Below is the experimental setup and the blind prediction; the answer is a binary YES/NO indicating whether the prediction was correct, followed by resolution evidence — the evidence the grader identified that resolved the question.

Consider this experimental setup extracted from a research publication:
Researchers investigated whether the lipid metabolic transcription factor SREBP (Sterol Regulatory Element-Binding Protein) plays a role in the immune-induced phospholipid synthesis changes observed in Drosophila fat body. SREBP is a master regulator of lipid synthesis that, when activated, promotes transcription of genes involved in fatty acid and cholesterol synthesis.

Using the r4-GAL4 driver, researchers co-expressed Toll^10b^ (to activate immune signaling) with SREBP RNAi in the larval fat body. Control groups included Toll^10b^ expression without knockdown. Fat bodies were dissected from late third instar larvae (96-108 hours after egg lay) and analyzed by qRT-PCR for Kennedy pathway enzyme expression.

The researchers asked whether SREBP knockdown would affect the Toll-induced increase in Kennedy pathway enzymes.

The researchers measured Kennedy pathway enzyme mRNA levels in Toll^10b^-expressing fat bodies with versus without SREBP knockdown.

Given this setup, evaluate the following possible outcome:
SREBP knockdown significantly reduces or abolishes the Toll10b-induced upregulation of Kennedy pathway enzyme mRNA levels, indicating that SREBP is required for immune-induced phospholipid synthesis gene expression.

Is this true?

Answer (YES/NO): NO